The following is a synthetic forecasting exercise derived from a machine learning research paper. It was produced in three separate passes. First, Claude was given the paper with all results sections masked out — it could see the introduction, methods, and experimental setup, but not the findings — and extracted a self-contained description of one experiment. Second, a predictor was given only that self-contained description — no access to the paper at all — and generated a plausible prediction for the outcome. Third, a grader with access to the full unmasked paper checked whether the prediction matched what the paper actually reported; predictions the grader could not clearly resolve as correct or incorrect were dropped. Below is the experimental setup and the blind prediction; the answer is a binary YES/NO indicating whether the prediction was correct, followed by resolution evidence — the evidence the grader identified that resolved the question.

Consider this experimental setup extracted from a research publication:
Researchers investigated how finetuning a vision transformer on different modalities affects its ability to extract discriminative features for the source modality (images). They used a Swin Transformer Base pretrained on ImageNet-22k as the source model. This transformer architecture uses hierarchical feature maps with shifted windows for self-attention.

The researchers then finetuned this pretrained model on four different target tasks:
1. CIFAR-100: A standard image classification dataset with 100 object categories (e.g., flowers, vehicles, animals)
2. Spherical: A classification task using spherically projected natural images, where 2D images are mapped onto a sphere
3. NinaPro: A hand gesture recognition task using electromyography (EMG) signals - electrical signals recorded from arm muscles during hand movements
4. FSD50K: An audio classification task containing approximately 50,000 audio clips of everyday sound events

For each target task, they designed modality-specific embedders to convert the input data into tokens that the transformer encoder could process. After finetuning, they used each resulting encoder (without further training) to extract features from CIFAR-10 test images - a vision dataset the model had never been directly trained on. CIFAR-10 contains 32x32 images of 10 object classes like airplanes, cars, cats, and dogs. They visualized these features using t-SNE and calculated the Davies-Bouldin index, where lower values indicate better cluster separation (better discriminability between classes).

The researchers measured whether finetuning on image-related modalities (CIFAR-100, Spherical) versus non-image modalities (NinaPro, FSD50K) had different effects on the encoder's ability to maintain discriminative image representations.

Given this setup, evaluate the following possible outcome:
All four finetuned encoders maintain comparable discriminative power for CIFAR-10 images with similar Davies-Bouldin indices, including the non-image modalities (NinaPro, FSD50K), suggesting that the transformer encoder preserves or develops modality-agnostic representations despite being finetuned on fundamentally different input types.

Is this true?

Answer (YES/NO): NO